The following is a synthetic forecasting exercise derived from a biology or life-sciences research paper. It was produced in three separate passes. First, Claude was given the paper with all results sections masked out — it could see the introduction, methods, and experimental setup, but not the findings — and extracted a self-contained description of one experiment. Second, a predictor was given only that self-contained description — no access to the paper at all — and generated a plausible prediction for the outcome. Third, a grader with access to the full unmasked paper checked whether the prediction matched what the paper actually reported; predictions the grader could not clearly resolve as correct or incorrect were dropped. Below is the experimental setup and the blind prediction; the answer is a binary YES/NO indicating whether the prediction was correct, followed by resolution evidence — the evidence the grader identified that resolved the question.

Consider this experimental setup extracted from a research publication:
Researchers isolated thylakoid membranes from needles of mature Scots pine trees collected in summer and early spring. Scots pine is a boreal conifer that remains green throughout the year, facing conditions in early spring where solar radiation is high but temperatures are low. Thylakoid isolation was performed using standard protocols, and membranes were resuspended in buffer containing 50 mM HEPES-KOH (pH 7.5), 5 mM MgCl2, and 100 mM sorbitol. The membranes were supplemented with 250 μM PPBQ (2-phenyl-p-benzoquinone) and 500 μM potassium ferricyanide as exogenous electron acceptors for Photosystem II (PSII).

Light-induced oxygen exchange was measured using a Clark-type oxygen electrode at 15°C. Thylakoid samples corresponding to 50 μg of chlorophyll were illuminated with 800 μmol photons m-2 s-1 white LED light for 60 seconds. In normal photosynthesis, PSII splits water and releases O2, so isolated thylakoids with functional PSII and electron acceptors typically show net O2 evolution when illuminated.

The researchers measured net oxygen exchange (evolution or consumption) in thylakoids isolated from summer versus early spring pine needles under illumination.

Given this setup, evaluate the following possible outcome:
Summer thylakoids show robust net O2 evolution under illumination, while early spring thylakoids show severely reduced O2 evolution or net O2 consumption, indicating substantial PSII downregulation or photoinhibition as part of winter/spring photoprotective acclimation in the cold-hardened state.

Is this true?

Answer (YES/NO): NO